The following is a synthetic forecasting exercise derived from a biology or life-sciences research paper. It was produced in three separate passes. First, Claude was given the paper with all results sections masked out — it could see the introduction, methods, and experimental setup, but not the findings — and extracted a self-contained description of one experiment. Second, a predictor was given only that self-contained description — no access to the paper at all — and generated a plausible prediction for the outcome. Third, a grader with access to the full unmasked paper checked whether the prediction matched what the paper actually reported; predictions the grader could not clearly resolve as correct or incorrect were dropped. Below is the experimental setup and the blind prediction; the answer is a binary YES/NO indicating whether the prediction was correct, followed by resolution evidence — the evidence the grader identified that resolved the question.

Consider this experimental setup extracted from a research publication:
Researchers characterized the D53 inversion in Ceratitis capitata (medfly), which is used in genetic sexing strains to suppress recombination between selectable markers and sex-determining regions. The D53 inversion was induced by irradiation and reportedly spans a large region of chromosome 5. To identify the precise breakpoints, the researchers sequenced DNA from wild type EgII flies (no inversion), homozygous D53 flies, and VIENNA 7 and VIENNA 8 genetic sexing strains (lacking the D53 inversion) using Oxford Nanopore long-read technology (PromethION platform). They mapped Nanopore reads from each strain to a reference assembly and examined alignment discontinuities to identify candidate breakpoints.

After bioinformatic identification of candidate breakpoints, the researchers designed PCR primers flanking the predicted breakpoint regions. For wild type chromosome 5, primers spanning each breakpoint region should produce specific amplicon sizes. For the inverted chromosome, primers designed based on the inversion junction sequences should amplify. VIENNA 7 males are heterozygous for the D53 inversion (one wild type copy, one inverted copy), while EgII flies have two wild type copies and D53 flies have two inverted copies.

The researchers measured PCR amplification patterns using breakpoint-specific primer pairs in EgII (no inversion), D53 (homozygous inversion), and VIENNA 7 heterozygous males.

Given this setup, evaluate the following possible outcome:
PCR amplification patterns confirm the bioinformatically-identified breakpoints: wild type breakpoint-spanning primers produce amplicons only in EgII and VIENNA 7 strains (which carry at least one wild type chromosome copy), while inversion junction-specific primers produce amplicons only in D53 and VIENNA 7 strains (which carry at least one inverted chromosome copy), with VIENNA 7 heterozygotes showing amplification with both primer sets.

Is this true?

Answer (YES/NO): YES